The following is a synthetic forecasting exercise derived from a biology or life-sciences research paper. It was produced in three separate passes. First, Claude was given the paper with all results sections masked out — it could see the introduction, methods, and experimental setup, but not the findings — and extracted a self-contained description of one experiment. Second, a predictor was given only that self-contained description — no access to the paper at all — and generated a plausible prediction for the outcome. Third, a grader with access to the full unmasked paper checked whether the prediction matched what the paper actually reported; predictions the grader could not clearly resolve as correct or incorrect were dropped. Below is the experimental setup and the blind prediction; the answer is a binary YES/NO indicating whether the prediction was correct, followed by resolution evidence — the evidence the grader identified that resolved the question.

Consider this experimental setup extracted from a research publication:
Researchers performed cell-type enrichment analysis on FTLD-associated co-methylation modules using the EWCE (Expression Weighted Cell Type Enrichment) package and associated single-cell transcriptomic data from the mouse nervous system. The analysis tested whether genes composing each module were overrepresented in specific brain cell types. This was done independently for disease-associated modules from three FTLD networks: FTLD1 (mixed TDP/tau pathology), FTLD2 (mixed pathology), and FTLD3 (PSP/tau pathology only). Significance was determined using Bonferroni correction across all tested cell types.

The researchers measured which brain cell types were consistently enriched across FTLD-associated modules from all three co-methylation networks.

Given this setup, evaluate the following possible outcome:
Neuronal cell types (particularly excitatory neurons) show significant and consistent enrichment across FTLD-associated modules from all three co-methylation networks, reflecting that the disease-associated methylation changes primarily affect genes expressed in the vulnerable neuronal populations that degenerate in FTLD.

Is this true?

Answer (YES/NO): YES